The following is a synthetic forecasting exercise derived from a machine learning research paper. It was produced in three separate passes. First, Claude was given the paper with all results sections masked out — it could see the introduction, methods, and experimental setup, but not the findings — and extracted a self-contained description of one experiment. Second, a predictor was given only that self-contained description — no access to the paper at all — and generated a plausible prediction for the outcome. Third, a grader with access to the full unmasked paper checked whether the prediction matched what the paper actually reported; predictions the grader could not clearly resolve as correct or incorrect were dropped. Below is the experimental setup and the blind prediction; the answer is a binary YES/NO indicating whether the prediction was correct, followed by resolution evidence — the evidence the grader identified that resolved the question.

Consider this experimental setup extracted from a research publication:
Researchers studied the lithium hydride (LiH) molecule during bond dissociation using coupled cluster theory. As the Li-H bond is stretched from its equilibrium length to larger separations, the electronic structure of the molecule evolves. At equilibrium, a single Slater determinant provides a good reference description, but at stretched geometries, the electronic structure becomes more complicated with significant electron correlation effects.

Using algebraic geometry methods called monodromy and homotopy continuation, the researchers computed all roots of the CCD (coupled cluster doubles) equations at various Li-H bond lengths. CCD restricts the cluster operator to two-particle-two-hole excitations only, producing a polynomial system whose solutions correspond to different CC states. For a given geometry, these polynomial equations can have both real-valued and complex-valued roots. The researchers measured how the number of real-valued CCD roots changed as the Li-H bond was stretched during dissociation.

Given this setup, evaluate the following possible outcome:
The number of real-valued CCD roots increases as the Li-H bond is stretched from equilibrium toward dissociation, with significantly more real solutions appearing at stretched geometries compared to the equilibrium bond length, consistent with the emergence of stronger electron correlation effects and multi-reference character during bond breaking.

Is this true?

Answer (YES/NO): NO